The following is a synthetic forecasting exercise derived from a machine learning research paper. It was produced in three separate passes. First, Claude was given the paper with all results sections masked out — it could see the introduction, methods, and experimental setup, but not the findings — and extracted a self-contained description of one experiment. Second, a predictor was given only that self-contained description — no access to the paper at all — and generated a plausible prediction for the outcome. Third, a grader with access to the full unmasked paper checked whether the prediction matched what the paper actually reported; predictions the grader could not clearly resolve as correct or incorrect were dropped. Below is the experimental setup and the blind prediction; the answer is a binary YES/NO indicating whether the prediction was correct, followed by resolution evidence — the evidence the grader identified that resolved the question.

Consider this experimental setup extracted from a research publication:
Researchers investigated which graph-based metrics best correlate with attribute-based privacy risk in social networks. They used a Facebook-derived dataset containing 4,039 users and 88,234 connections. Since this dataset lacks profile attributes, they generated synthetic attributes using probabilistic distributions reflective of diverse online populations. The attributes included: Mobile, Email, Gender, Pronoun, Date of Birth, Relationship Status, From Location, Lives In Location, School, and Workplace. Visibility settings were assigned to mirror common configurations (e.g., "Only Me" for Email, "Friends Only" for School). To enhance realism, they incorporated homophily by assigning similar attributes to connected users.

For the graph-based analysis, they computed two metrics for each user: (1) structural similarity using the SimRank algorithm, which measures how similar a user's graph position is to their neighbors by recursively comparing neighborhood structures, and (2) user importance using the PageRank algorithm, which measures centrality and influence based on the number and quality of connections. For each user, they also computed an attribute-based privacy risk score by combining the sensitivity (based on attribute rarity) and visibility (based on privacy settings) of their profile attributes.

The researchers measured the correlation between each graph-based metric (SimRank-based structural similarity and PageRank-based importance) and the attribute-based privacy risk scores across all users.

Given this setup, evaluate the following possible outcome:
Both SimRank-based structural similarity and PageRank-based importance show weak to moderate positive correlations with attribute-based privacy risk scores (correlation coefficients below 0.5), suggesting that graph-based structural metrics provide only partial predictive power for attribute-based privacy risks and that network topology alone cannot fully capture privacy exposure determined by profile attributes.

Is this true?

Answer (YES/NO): NO